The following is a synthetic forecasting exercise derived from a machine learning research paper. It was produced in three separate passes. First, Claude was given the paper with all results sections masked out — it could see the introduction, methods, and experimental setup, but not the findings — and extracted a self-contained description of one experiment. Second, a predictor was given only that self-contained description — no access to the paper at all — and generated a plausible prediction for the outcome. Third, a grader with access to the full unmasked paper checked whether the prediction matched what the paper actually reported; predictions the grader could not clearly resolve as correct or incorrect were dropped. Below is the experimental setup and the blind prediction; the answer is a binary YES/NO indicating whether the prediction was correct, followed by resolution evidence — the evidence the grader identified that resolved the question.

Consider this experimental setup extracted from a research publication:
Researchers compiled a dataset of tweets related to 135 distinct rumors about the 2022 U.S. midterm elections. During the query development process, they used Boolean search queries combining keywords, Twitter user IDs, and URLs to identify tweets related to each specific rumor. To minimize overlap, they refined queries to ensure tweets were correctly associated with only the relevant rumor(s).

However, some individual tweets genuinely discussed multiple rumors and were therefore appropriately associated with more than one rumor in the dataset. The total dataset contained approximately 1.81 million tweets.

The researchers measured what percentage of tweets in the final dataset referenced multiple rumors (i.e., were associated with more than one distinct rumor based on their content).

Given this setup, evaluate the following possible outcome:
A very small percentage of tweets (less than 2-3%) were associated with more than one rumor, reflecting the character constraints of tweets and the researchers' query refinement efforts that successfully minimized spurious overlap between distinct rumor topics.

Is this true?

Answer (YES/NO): YES